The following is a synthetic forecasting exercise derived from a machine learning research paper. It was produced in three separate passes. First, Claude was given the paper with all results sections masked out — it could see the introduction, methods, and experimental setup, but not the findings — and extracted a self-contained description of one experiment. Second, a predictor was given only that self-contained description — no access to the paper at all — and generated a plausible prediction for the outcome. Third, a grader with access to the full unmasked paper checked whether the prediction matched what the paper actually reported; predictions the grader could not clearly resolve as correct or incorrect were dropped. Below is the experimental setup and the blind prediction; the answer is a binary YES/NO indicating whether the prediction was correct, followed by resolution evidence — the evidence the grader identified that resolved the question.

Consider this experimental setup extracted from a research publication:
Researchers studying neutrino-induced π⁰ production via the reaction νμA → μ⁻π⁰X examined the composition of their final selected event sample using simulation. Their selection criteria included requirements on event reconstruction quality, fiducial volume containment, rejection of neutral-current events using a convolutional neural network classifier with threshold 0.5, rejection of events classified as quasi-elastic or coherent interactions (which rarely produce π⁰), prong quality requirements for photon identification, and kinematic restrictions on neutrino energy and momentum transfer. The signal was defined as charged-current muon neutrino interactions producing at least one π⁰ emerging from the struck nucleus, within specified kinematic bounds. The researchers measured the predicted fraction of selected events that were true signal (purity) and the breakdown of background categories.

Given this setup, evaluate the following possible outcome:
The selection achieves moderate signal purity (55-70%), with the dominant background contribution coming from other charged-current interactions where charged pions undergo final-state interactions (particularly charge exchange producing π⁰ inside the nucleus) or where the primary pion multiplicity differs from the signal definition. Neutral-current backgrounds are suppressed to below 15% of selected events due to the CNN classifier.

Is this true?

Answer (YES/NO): NO